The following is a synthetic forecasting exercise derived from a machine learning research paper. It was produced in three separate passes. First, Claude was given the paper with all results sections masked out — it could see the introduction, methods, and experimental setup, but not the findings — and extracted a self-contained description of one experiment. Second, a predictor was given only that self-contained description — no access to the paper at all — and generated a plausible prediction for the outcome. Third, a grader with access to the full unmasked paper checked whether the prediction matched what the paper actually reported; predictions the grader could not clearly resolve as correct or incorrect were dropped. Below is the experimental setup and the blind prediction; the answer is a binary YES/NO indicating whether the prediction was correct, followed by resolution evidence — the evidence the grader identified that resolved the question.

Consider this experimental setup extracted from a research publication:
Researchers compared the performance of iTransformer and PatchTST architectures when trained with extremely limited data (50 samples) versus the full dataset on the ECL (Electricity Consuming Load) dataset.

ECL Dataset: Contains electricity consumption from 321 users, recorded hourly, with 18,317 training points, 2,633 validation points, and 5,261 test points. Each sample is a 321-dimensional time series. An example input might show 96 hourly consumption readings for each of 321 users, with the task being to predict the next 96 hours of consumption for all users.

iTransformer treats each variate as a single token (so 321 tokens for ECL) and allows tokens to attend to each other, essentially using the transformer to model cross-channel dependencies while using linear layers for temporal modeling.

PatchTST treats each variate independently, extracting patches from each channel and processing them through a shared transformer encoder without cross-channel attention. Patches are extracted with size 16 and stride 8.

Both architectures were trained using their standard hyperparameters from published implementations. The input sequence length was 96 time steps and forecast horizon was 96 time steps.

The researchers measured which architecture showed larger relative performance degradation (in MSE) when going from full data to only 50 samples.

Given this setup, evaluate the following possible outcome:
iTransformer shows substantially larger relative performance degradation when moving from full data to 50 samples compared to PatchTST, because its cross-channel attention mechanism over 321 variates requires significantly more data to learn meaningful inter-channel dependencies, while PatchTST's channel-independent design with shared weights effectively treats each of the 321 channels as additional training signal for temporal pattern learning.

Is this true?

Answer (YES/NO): NO